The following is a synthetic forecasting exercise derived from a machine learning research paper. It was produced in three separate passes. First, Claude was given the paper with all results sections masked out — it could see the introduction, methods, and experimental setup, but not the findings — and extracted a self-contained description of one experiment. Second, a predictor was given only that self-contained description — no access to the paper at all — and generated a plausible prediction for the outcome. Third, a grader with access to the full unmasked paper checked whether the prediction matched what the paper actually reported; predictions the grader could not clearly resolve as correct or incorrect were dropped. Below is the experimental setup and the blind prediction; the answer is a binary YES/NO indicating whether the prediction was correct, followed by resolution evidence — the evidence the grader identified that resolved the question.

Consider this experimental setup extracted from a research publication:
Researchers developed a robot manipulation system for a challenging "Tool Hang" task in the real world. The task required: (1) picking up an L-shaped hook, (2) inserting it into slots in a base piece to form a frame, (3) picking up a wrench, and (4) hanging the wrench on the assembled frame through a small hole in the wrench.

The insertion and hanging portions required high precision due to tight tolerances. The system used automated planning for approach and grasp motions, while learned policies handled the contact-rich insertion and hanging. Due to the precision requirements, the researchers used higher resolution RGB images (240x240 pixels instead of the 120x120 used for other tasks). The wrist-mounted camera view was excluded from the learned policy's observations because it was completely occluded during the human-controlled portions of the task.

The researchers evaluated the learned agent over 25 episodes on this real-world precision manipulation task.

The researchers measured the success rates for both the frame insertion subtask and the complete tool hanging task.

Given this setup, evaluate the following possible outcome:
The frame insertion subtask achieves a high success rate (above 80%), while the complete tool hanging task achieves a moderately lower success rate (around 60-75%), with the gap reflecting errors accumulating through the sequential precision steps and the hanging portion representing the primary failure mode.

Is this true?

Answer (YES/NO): YES